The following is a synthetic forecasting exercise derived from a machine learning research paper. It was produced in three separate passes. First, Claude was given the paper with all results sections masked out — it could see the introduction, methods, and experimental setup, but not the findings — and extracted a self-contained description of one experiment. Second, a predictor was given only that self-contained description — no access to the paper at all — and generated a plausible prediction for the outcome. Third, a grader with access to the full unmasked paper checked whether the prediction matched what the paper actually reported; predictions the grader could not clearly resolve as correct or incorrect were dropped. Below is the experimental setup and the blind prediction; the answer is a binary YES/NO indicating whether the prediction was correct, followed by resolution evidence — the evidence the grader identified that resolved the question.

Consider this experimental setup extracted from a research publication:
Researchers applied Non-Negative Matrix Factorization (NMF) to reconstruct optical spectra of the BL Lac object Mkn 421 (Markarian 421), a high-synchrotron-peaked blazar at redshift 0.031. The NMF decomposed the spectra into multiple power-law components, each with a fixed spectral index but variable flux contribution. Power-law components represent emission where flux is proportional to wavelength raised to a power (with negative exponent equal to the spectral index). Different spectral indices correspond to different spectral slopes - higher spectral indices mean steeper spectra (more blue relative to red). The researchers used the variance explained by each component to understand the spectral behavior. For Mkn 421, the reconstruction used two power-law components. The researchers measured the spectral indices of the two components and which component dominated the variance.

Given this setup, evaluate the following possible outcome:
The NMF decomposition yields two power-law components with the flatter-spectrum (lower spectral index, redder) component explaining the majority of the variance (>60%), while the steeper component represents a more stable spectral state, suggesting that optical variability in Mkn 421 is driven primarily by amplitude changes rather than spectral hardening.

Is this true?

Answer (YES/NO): NO